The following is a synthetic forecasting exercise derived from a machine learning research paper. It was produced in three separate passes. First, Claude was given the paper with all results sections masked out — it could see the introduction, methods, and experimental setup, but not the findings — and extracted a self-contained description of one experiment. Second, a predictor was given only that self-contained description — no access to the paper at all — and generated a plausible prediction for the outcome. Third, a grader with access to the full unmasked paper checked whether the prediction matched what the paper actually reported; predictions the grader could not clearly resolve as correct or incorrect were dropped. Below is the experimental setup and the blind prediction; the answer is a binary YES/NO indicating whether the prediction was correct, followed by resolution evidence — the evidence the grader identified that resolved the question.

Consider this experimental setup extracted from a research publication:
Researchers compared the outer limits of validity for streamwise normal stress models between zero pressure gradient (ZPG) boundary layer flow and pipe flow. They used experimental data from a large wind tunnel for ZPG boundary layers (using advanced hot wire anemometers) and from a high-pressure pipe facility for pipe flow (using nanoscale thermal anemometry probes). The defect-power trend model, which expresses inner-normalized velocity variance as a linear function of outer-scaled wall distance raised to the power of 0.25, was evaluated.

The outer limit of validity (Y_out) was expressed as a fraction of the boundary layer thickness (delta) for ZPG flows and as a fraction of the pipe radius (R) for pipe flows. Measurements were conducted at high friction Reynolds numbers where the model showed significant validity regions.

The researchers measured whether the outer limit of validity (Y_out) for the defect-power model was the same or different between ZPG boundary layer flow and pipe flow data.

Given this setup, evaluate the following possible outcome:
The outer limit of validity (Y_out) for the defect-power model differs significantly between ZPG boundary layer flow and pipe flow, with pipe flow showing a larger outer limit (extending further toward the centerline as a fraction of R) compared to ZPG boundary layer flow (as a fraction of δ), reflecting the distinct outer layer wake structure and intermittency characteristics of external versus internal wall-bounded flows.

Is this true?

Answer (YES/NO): YES